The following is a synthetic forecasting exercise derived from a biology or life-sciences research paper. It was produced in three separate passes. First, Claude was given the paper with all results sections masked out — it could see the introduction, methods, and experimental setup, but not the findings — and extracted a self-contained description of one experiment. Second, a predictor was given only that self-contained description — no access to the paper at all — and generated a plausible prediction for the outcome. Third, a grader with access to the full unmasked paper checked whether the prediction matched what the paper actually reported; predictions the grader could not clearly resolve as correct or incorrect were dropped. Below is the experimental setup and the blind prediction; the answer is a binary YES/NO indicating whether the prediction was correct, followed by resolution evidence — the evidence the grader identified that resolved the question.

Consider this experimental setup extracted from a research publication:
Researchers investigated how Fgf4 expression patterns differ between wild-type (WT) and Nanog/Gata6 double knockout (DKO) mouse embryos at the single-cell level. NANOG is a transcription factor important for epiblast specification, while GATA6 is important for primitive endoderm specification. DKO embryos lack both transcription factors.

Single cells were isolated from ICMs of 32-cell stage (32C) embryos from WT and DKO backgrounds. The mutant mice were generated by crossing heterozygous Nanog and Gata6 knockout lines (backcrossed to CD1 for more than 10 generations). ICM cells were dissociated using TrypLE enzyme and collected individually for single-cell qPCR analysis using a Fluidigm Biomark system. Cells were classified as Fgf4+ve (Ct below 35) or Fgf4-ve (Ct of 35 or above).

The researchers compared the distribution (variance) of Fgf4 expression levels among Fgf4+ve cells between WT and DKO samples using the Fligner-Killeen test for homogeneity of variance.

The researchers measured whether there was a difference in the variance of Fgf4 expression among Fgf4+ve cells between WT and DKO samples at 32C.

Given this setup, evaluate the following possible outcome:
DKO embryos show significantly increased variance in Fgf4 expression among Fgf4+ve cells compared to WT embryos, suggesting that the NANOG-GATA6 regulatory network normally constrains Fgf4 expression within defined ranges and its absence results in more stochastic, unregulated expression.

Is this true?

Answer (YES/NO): NO